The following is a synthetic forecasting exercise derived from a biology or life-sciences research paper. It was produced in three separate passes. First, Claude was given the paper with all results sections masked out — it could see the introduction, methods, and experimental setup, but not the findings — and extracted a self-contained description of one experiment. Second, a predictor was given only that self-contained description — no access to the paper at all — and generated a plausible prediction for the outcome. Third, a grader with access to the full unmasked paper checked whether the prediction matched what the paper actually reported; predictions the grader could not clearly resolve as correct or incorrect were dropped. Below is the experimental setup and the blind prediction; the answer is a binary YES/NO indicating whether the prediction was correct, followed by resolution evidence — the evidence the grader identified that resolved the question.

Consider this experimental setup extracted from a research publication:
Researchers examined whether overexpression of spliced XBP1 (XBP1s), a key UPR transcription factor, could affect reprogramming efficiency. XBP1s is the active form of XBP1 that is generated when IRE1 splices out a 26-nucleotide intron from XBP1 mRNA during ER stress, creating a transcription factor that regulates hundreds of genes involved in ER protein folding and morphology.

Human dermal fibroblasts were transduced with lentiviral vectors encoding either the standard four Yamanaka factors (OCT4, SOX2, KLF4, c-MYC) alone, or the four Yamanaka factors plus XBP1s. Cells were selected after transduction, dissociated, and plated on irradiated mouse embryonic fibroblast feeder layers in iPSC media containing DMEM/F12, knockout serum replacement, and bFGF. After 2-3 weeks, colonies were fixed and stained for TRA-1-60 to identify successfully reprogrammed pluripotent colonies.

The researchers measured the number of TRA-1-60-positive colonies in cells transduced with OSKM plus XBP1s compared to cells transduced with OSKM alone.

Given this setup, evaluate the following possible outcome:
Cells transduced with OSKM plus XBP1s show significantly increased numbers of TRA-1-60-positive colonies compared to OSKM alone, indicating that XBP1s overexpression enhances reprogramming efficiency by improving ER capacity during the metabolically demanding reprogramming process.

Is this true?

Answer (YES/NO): YES